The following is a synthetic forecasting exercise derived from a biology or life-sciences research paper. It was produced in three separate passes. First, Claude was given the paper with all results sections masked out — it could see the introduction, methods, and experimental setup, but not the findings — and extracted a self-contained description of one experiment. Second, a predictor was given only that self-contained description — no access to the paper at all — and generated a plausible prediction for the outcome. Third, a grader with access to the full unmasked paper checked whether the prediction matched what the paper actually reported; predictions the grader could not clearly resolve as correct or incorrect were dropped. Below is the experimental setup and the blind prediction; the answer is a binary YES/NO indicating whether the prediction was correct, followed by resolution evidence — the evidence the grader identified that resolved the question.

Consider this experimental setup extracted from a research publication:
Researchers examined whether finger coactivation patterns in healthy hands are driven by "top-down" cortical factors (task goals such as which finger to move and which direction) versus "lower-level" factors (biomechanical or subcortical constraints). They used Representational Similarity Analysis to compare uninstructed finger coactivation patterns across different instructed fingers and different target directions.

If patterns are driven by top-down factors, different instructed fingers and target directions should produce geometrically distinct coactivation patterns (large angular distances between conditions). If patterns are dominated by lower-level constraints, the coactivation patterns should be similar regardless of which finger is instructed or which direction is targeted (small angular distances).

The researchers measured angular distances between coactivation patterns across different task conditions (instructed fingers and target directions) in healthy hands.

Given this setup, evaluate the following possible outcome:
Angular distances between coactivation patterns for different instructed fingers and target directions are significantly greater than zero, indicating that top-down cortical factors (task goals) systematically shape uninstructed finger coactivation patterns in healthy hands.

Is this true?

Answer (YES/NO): YES